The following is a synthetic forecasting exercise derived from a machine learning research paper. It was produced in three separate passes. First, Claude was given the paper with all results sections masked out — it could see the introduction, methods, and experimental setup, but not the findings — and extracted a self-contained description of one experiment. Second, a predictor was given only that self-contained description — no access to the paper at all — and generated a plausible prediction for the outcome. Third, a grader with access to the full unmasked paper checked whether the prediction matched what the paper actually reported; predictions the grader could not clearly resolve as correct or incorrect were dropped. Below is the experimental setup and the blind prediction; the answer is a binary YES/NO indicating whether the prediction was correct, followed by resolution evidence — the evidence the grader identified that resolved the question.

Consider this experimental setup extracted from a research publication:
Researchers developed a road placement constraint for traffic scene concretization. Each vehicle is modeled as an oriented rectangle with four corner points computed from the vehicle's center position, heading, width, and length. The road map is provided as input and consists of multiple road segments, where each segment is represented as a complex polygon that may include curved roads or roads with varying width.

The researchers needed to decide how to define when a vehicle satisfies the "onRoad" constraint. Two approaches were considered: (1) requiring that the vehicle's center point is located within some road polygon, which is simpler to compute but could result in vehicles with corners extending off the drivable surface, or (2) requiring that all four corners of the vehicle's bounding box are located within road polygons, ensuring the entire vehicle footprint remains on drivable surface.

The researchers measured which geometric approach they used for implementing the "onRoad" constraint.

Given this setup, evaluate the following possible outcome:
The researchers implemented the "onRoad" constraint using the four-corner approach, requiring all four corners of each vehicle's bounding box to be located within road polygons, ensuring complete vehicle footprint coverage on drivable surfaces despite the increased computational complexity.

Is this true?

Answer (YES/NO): YES